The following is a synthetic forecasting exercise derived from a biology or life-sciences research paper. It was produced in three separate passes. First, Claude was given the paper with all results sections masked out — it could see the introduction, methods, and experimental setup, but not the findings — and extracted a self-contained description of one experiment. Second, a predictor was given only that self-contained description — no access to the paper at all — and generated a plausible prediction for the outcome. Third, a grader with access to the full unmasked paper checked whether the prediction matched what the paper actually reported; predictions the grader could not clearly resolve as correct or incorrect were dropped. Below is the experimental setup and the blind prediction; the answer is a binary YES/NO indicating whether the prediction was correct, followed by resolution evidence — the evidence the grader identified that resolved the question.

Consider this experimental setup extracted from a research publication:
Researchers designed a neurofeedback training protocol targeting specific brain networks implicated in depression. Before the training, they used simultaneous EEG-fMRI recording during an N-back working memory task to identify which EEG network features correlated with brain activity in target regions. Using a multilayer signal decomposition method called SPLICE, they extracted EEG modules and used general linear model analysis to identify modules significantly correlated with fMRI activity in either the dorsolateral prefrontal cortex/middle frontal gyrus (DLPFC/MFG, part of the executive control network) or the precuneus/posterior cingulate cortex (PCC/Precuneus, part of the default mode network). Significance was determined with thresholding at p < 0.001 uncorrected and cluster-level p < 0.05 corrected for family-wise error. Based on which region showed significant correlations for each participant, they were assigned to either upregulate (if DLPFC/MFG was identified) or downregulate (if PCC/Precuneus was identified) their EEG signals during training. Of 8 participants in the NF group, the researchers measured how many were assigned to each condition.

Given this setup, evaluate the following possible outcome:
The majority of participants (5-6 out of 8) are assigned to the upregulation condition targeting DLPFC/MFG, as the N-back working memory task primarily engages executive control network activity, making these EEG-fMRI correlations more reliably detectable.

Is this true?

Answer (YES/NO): YES